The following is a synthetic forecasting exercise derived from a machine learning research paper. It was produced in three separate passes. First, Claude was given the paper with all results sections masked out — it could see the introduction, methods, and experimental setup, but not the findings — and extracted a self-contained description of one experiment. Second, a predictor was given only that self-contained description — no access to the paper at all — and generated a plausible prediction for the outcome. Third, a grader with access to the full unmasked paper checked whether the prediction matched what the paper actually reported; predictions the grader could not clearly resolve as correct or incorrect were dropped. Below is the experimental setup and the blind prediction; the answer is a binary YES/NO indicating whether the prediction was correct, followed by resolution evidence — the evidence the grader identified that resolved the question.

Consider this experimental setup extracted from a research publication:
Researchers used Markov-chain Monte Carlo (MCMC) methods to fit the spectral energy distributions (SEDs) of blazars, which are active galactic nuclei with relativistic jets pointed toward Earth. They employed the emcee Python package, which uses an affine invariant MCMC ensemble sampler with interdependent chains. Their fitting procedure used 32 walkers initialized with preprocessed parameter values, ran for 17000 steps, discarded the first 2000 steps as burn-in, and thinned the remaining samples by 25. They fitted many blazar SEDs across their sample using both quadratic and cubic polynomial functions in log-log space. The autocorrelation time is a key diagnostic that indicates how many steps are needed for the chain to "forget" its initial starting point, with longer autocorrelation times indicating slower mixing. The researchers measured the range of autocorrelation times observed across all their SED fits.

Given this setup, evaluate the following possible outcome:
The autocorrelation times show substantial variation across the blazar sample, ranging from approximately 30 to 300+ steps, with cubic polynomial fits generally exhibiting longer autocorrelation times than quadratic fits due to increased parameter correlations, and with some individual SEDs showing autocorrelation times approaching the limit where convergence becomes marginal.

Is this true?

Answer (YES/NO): NO